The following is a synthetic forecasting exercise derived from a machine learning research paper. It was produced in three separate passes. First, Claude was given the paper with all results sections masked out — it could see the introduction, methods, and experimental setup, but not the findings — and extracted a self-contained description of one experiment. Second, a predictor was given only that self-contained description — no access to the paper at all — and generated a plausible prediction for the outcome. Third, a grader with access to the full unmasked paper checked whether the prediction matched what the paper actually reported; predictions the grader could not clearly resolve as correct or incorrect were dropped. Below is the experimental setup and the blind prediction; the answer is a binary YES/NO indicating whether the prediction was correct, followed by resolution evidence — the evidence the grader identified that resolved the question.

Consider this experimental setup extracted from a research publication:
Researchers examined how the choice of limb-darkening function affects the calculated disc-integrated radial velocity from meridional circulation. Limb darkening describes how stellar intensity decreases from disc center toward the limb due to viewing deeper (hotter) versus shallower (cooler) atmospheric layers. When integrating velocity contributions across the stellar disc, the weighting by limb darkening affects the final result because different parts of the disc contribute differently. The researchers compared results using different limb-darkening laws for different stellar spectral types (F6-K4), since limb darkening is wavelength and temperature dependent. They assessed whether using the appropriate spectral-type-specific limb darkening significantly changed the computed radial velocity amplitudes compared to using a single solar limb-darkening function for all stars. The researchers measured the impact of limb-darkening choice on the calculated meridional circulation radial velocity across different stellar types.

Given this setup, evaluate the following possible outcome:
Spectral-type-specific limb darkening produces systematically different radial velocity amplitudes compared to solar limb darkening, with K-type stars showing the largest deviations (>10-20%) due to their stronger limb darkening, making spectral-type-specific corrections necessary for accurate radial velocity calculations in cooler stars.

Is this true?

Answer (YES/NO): NO